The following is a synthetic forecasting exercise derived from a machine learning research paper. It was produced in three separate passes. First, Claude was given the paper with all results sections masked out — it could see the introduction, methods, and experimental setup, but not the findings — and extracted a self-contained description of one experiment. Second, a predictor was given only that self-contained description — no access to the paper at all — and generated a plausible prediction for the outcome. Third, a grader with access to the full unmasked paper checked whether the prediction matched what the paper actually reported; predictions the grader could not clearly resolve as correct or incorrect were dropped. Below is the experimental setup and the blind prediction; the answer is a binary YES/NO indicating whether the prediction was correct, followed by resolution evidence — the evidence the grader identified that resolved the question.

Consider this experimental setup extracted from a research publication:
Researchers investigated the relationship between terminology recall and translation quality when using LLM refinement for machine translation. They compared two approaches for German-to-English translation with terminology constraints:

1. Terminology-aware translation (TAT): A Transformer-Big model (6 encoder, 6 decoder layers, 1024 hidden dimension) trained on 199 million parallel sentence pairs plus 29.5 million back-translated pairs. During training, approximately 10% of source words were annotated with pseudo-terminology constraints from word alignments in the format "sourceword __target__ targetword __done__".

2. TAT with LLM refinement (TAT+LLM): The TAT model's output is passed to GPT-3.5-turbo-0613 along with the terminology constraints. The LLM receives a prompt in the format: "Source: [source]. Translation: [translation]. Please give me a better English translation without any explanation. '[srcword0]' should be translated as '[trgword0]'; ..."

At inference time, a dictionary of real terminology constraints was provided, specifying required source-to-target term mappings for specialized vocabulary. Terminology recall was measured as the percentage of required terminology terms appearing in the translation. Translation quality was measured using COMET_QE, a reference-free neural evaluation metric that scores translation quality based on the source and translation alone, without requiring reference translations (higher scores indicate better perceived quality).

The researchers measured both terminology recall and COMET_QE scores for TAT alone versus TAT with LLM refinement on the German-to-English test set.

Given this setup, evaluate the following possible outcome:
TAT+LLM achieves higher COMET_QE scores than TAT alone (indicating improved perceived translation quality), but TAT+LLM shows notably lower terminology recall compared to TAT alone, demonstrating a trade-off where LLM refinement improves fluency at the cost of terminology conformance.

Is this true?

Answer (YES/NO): YES